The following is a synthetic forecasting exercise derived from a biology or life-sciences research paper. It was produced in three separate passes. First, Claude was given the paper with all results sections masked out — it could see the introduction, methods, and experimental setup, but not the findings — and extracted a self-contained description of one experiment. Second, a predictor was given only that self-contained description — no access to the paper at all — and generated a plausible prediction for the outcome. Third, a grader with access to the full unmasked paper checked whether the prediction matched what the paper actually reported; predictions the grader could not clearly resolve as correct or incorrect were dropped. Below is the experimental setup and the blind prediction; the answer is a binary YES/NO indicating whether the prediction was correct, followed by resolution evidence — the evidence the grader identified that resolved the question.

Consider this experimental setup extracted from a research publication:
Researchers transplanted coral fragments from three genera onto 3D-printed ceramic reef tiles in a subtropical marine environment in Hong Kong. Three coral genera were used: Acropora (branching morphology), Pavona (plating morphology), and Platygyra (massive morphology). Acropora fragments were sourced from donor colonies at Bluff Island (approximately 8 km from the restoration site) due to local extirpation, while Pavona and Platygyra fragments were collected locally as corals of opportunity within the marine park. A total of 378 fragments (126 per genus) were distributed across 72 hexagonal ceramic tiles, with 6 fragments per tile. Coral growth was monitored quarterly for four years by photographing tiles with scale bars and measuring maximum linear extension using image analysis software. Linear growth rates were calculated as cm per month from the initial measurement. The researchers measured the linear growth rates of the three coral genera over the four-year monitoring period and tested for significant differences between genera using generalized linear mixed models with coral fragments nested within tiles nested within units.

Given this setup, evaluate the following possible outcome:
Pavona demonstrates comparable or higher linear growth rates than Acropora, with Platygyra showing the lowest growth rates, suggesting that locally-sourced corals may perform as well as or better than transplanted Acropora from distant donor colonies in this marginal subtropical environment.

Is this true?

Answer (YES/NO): NO